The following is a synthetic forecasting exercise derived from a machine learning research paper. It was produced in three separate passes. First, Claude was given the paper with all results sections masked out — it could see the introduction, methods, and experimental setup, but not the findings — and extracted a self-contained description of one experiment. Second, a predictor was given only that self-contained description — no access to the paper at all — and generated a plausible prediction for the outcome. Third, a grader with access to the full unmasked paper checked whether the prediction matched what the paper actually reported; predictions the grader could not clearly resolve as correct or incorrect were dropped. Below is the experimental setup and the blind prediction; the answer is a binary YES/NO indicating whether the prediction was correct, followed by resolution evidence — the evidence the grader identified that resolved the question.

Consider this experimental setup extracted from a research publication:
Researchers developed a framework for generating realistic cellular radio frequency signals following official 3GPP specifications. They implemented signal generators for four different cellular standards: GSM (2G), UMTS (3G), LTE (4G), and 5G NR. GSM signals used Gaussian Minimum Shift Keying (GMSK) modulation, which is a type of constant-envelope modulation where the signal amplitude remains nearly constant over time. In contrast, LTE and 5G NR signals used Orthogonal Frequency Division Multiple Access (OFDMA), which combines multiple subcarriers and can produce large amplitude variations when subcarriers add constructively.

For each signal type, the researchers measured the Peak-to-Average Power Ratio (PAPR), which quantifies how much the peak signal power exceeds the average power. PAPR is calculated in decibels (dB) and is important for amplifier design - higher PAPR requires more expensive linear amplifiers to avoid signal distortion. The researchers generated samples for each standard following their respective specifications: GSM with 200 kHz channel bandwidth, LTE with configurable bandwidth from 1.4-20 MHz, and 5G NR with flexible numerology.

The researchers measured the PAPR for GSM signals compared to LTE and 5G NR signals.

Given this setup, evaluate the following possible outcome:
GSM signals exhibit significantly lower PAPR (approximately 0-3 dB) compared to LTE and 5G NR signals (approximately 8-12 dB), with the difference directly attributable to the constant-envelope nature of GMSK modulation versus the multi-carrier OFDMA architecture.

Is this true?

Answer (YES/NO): NO